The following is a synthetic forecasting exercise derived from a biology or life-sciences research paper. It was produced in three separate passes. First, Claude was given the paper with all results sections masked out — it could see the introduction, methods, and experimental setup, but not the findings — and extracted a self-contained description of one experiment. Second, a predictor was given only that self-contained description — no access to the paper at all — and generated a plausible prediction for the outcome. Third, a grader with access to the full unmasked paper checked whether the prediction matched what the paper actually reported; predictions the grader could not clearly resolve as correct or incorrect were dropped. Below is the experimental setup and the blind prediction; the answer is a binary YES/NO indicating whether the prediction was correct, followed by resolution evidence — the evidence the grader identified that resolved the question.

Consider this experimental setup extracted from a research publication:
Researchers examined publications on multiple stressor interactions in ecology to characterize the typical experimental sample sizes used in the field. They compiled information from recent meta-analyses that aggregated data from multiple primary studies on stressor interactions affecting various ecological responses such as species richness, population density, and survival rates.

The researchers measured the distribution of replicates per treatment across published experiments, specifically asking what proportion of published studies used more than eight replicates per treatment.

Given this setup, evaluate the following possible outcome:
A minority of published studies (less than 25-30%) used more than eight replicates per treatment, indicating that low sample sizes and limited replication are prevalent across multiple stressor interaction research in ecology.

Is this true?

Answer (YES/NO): NO